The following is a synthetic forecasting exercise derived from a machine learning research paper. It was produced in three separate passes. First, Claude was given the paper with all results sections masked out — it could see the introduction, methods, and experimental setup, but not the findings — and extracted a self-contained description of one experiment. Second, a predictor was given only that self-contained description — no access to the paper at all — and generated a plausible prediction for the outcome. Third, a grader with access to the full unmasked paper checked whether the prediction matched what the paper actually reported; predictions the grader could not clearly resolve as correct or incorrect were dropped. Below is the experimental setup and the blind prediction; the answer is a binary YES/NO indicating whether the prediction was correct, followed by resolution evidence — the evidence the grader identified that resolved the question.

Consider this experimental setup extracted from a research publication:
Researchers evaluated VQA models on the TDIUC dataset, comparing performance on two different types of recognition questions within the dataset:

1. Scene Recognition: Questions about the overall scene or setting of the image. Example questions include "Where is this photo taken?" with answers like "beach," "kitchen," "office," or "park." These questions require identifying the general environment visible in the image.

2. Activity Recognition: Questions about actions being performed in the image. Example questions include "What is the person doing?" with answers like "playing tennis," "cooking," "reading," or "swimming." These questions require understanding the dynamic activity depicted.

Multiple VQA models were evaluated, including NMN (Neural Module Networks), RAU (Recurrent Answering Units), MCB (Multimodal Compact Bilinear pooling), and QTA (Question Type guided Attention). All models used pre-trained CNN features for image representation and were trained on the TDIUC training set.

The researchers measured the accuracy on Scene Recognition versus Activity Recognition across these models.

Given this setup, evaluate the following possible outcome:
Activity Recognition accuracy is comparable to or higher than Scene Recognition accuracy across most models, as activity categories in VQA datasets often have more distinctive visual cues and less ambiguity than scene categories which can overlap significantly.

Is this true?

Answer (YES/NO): NO